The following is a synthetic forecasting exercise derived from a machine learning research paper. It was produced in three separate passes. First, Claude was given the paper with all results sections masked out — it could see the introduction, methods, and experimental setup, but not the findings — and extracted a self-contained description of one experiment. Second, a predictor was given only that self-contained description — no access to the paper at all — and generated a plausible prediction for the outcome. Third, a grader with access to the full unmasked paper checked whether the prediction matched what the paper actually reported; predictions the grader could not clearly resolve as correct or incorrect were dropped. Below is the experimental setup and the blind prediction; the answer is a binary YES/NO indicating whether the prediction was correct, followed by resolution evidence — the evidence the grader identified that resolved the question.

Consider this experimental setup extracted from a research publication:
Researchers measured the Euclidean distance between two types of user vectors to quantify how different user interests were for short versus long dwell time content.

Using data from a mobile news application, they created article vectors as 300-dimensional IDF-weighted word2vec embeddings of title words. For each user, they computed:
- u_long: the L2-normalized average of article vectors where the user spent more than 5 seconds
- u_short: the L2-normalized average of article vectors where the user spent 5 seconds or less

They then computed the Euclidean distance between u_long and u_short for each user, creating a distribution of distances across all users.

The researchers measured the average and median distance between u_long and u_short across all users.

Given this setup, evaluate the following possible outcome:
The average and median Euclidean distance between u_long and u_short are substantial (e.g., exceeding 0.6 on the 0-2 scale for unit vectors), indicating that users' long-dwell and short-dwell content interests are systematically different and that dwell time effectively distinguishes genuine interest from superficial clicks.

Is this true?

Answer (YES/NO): NO